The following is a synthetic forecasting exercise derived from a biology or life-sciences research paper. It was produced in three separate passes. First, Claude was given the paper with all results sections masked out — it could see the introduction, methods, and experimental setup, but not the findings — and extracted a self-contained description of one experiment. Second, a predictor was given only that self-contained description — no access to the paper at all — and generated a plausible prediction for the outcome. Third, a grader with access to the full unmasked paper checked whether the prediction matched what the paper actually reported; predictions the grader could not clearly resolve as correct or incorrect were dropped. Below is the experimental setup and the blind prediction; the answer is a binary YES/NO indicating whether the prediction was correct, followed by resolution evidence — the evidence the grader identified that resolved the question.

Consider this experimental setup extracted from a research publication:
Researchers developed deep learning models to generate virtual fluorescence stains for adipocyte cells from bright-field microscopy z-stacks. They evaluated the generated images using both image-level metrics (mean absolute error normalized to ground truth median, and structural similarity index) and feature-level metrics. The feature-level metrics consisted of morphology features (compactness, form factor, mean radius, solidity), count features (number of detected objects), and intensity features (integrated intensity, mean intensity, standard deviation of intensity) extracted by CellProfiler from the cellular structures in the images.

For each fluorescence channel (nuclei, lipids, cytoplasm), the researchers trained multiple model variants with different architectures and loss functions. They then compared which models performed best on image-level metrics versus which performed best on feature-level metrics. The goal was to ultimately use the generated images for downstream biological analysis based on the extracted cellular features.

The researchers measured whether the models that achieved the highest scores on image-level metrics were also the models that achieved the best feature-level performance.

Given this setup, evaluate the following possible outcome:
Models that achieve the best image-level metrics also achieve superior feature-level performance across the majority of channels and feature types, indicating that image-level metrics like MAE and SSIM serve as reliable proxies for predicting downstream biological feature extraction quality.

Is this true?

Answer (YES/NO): NO